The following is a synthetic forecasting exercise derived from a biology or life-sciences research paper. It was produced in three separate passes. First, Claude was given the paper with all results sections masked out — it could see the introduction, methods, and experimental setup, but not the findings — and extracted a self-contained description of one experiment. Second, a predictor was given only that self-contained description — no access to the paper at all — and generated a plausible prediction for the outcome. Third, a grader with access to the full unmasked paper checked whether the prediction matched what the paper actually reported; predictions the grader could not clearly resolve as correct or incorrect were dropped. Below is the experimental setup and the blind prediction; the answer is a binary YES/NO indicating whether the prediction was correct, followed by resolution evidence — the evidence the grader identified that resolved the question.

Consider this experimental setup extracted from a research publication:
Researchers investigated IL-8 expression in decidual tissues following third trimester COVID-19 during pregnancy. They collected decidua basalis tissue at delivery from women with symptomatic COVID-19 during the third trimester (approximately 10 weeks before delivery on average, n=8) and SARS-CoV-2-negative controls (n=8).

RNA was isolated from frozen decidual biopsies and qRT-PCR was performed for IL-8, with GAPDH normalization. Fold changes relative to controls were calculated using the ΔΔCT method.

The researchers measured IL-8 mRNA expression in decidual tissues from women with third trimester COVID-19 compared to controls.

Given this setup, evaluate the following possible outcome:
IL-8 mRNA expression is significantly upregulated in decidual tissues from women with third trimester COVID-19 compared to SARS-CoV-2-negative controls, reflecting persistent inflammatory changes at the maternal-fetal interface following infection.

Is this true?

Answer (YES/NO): NO